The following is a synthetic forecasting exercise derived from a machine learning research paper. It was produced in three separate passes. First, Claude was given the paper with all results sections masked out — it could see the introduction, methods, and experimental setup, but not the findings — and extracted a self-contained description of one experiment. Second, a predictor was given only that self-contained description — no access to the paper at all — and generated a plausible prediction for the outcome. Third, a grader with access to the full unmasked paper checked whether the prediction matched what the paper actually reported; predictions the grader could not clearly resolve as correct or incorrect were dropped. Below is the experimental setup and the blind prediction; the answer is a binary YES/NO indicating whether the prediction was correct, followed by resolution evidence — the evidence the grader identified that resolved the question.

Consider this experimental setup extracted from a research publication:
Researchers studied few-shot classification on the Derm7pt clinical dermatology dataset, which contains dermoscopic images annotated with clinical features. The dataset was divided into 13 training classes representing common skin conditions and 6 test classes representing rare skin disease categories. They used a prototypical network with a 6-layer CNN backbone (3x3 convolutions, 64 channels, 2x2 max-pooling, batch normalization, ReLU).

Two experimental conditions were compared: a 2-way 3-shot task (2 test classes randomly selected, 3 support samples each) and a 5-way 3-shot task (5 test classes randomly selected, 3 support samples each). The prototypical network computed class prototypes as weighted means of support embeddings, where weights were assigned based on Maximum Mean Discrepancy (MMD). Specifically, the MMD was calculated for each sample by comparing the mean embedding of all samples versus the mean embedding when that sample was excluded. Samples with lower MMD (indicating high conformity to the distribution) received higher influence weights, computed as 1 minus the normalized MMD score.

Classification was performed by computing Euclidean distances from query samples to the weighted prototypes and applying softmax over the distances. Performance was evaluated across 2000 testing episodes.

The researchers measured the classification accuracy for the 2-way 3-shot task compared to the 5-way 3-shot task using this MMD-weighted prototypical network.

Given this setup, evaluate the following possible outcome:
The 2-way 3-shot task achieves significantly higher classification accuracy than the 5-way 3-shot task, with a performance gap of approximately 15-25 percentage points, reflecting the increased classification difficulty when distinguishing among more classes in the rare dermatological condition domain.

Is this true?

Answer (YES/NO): NO